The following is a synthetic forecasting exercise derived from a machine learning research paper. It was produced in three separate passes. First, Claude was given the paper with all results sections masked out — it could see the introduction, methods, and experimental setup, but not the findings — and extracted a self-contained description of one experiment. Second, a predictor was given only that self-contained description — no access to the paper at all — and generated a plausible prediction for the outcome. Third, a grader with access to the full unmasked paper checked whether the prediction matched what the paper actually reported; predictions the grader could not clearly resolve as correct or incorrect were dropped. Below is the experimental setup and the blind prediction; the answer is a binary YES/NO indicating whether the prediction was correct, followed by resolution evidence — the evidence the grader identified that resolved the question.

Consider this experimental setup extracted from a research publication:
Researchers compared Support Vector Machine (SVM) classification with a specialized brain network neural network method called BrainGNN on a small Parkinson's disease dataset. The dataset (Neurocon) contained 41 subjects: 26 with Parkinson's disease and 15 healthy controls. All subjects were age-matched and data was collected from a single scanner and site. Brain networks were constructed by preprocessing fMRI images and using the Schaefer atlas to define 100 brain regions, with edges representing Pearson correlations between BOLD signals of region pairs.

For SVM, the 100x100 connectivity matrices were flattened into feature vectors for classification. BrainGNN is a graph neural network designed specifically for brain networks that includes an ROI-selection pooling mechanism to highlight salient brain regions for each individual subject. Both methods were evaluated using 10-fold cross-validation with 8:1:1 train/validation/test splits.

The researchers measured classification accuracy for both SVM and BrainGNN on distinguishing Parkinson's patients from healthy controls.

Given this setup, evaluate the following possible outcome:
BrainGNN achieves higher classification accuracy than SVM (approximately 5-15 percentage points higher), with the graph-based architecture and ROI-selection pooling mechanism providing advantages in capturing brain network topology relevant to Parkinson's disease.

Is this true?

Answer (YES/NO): NO